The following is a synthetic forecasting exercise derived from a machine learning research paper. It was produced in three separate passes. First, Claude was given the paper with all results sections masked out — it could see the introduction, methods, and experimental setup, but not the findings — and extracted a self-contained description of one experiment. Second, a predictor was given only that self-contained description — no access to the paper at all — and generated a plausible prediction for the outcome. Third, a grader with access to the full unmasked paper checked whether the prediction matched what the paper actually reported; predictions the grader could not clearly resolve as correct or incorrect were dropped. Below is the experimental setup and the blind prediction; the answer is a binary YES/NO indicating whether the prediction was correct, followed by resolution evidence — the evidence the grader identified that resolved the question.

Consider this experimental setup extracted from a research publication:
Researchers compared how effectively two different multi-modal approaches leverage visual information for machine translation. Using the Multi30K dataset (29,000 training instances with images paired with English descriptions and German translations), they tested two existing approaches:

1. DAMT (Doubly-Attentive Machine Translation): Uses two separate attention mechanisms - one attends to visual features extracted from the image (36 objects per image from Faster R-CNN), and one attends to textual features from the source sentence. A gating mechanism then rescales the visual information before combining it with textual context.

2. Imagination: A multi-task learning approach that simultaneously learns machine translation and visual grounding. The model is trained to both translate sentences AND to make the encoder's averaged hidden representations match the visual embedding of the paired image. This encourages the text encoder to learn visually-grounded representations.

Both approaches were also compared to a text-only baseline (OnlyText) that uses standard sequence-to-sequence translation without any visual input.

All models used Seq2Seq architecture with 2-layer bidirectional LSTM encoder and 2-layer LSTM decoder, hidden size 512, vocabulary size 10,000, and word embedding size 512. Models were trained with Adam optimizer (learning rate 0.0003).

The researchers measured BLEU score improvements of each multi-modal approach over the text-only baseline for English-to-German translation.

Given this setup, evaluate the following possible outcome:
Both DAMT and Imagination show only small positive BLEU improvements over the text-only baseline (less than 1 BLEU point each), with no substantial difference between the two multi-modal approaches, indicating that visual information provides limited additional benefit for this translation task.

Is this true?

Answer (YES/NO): NO